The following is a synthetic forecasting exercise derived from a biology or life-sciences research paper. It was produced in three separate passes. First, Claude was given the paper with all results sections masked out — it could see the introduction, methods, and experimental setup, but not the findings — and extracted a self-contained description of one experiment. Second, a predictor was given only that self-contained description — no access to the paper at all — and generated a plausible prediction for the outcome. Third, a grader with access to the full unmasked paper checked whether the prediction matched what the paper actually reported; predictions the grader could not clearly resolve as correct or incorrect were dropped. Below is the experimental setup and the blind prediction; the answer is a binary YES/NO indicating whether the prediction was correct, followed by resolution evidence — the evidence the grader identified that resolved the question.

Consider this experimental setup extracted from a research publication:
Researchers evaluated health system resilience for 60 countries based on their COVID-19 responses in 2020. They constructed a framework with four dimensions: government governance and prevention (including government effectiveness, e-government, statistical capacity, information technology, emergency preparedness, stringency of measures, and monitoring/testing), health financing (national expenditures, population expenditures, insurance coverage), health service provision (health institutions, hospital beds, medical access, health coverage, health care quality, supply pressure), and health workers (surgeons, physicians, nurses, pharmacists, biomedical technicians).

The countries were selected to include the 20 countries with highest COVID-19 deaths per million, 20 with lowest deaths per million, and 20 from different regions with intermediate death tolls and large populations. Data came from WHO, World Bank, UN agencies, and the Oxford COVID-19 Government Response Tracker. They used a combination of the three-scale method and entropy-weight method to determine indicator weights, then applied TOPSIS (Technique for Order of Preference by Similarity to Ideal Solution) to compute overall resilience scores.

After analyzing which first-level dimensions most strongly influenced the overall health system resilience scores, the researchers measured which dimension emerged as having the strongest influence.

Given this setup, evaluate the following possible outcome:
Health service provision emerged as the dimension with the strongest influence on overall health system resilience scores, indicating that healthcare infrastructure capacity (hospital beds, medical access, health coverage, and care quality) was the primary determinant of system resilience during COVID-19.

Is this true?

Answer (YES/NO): NO